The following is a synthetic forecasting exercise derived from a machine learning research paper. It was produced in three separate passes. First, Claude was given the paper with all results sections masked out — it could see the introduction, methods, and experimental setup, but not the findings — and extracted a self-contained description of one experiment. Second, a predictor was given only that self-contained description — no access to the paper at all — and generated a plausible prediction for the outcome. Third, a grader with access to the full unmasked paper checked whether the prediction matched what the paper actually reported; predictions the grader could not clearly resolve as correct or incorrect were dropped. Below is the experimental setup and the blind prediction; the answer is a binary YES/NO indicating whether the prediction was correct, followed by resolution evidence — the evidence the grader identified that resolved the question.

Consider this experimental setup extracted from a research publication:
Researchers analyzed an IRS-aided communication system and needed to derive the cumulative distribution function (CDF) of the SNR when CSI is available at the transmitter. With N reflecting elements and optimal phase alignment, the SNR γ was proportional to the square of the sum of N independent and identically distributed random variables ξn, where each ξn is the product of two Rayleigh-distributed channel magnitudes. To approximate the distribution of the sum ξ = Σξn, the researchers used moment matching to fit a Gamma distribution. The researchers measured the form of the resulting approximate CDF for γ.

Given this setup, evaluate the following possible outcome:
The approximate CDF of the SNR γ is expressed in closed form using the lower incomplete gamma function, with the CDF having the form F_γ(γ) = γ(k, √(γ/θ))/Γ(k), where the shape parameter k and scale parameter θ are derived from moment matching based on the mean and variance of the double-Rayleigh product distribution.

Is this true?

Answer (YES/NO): NO